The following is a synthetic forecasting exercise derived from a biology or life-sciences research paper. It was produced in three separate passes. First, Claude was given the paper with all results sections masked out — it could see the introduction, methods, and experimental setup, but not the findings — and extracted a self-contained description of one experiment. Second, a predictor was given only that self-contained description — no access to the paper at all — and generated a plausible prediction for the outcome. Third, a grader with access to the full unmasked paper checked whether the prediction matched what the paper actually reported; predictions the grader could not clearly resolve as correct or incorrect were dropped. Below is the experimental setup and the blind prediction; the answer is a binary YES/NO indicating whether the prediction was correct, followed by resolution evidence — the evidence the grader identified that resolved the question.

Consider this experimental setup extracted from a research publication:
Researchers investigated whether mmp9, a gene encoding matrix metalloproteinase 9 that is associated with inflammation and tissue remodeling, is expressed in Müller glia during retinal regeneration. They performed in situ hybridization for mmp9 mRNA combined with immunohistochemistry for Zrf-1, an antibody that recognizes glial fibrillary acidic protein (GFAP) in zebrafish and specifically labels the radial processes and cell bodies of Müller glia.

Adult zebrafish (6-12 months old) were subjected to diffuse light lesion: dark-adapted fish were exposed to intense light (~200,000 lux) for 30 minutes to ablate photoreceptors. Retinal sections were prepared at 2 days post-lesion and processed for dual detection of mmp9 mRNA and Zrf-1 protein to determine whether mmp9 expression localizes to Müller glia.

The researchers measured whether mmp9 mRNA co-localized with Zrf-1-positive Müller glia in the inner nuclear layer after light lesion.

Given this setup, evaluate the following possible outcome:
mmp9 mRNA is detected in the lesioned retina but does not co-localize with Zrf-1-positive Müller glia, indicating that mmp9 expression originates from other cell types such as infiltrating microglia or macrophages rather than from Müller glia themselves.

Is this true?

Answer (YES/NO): NO